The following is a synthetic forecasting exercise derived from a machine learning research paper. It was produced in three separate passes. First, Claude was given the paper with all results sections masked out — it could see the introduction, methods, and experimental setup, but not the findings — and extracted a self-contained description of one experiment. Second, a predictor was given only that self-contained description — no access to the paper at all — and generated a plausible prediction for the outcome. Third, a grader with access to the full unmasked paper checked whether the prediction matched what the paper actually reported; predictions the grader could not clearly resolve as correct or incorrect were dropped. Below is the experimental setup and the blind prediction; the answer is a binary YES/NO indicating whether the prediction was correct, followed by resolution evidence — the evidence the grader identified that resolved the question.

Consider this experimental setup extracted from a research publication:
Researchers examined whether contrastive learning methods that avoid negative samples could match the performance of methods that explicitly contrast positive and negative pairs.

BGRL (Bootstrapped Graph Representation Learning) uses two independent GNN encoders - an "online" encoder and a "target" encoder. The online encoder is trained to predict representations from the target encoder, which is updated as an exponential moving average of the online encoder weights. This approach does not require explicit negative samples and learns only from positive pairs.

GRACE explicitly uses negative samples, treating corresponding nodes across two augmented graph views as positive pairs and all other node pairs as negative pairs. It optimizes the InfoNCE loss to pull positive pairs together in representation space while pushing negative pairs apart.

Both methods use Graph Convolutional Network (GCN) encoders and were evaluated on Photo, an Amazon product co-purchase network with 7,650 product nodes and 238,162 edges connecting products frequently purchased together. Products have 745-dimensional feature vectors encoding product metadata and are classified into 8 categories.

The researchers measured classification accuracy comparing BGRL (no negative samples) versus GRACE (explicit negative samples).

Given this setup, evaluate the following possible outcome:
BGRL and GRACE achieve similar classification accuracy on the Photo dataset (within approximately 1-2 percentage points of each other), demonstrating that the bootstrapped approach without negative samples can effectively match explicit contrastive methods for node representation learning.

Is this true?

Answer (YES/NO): YES